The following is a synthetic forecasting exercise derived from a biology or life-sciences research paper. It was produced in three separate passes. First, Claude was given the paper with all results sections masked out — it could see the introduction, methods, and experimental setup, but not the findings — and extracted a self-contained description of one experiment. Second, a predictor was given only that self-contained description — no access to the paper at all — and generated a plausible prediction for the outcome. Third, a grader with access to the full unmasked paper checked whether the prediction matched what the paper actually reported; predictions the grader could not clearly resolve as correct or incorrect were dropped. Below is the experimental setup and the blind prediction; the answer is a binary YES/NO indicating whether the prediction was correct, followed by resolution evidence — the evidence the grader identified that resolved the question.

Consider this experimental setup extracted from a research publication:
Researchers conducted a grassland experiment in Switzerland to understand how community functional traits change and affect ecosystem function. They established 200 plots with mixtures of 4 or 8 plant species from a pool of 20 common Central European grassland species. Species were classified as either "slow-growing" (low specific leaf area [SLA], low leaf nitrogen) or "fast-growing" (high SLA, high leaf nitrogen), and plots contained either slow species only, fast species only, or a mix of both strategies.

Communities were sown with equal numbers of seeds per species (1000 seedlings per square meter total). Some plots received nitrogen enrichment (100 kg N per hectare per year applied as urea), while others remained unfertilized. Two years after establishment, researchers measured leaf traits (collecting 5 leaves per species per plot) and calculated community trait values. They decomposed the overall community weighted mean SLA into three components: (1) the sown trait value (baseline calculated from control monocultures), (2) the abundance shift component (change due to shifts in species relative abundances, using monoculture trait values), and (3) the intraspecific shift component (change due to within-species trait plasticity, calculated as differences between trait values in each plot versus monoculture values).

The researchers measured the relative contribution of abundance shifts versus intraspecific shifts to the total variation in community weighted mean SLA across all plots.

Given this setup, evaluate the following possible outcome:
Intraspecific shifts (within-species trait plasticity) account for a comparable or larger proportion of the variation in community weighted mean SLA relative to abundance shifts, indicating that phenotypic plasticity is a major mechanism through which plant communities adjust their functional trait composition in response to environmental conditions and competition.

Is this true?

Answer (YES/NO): YES